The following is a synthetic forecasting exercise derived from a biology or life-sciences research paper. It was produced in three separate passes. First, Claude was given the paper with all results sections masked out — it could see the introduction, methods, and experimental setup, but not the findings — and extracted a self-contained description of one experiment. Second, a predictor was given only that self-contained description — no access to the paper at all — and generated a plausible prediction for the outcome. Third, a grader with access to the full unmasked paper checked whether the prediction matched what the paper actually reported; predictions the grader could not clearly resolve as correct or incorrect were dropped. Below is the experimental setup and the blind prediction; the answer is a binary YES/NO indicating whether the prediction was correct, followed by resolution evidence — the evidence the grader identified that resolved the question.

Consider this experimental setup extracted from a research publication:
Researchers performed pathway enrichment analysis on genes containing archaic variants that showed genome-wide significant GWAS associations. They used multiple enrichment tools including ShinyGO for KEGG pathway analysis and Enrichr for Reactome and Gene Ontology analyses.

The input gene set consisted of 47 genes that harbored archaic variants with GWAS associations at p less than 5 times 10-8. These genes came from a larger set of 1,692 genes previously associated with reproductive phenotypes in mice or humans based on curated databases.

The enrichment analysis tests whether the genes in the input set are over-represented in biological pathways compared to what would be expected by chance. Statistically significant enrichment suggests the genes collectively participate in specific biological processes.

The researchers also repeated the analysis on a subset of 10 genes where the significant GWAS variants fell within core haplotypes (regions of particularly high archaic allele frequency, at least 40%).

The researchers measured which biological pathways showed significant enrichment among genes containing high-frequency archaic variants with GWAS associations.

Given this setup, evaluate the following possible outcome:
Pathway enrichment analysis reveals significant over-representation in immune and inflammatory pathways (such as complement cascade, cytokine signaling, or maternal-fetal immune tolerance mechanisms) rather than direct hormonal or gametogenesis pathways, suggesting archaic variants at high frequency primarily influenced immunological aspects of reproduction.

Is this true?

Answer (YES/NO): NO